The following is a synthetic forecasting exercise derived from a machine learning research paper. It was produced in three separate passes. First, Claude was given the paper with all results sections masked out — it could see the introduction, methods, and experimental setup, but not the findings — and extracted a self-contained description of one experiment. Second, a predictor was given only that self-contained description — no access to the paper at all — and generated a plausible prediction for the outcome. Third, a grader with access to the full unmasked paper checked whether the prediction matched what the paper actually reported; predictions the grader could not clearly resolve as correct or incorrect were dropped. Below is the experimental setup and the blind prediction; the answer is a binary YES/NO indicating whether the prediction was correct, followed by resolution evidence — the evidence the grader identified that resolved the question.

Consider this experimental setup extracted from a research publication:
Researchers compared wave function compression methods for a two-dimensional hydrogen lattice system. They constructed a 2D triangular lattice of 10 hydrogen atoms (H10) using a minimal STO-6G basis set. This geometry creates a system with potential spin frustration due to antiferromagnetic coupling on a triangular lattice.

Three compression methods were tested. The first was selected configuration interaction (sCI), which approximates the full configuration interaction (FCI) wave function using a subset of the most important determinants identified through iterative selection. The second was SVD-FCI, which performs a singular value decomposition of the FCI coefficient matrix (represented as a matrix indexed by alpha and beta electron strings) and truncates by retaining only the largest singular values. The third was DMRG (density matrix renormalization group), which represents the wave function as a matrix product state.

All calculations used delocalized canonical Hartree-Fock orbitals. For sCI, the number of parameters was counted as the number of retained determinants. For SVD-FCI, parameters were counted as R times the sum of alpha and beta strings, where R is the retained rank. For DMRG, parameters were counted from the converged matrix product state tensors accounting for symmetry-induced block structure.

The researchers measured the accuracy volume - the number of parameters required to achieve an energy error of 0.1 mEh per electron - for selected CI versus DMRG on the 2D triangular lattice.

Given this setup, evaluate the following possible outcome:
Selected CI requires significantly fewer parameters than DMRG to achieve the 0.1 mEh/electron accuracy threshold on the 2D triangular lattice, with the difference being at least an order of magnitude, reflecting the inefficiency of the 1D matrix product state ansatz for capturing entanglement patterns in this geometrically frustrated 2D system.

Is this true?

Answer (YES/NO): NO